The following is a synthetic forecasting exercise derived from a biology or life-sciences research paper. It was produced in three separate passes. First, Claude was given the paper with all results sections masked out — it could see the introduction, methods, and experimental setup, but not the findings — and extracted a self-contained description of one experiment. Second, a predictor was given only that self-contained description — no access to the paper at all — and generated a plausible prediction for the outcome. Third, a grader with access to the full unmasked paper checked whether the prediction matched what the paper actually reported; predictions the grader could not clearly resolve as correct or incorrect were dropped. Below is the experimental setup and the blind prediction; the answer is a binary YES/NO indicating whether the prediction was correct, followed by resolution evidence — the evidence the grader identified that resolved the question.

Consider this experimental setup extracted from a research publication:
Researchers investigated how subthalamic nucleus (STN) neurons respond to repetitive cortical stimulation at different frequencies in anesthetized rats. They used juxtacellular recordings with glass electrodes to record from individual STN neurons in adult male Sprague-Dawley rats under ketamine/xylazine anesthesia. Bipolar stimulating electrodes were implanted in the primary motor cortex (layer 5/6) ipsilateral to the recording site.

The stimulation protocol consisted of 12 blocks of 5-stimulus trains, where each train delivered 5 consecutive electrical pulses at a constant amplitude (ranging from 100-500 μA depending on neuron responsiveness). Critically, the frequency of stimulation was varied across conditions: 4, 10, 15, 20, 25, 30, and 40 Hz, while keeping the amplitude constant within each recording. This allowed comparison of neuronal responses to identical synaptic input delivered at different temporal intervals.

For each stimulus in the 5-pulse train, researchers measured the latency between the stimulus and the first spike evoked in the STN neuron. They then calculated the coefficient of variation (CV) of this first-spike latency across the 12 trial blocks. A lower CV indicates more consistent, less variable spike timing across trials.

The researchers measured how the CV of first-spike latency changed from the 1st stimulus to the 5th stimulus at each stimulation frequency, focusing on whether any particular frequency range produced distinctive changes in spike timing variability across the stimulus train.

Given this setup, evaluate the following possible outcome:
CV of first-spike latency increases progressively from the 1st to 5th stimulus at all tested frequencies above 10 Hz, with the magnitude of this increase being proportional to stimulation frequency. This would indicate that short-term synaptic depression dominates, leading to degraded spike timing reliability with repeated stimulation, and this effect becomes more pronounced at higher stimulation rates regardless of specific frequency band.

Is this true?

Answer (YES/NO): NO